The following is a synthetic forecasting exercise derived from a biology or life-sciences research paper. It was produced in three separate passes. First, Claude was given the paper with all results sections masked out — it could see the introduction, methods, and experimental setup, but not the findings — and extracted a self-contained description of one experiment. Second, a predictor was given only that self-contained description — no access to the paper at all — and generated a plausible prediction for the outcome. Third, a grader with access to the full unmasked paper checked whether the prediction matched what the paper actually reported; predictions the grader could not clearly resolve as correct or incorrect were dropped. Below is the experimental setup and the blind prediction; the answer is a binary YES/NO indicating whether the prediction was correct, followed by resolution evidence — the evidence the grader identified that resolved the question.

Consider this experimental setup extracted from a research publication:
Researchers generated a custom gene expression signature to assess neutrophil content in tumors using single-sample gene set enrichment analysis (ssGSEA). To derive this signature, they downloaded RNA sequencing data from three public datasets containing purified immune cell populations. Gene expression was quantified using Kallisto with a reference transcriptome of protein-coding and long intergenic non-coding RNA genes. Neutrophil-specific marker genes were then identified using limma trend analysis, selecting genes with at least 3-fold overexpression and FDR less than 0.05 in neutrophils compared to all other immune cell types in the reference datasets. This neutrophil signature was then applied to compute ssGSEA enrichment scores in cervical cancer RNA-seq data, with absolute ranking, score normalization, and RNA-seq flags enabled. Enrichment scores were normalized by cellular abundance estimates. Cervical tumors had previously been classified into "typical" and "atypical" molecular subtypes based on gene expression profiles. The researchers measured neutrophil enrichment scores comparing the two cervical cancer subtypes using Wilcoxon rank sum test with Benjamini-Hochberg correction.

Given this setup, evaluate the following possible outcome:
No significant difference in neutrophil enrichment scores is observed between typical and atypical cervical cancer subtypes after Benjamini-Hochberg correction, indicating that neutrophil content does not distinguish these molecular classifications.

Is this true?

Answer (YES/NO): NO